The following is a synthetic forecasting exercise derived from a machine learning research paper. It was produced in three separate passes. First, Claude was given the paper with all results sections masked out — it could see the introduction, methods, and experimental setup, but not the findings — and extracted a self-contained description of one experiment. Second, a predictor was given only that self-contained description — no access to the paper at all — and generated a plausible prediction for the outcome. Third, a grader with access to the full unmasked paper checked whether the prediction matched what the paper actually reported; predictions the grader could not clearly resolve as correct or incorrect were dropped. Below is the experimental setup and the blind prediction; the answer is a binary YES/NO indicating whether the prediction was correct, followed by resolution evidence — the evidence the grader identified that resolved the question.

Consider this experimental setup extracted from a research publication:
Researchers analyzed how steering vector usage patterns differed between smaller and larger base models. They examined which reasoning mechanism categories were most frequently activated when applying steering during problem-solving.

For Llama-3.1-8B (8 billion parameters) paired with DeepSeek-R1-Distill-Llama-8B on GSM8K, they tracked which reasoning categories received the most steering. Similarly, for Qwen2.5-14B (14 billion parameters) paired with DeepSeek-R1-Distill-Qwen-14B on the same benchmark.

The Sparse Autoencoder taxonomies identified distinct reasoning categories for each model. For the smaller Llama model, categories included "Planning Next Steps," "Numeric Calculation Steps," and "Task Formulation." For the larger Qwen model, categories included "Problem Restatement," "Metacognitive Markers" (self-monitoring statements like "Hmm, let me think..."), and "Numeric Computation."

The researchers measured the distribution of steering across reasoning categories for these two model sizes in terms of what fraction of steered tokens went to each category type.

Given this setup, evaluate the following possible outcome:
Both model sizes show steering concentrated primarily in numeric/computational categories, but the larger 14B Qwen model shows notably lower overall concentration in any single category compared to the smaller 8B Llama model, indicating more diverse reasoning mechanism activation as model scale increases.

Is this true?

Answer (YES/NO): NO